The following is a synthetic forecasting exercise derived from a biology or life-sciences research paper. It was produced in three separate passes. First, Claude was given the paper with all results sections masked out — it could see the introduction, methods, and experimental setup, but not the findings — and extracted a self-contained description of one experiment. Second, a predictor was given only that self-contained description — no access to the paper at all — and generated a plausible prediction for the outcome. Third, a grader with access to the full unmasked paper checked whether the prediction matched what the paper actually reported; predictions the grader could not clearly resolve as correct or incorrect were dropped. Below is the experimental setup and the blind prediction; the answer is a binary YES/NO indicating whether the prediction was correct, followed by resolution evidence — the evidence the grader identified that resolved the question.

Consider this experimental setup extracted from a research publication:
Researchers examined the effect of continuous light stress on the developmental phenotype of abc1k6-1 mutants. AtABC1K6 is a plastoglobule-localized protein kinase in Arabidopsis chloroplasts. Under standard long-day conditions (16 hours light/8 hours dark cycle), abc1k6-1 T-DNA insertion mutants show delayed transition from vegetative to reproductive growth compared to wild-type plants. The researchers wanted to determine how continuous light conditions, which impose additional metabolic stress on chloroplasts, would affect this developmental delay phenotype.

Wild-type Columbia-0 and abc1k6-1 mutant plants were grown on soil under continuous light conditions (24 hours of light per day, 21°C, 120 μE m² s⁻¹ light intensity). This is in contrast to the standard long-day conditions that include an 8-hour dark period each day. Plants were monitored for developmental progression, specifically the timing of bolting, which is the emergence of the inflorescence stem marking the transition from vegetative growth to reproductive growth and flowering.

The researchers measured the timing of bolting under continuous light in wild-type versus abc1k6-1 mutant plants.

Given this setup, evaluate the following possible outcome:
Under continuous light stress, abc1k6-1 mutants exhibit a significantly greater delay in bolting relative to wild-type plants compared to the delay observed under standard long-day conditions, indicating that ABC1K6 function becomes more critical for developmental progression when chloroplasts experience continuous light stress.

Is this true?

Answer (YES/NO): NO